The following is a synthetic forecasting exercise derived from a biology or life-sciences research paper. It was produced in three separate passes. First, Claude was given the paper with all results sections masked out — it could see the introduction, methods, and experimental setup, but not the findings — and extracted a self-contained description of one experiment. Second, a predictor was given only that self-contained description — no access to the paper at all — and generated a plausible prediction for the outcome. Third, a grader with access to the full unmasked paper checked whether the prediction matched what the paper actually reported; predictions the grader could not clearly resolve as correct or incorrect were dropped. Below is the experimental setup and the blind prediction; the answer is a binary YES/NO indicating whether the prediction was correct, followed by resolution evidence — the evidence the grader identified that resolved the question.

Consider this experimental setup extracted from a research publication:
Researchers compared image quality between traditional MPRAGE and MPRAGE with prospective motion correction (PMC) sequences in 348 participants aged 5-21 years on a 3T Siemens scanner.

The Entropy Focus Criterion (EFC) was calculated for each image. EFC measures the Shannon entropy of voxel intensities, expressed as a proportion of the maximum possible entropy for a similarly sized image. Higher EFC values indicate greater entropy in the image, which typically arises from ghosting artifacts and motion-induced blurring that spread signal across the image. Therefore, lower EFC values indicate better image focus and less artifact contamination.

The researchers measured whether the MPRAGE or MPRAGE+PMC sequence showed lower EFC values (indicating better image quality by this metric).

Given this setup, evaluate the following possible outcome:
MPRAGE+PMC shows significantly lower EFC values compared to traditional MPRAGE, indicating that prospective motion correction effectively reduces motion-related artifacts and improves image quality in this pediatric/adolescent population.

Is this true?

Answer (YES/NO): NO